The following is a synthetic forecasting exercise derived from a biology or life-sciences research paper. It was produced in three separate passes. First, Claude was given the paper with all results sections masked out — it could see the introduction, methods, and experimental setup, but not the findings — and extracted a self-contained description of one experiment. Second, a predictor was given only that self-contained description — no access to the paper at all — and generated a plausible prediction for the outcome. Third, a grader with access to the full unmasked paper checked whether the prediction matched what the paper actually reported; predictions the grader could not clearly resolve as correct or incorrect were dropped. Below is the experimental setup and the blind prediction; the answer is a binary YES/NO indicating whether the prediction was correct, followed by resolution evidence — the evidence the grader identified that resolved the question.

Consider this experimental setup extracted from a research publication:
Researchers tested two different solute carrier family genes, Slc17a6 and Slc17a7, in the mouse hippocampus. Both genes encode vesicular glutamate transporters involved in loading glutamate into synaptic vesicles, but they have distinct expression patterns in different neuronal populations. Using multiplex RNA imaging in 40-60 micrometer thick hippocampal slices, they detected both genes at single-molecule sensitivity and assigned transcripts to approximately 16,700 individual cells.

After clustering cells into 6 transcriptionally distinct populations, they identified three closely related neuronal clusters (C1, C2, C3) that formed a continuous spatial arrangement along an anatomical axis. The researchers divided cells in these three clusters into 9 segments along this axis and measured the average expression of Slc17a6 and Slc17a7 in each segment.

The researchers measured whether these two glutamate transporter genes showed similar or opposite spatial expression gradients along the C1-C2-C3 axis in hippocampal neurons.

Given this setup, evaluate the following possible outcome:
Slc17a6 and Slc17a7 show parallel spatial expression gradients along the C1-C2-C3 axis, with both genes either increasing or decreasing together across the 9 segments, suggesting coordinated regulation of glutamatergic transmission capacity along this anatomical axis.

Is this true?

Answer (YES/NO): NO